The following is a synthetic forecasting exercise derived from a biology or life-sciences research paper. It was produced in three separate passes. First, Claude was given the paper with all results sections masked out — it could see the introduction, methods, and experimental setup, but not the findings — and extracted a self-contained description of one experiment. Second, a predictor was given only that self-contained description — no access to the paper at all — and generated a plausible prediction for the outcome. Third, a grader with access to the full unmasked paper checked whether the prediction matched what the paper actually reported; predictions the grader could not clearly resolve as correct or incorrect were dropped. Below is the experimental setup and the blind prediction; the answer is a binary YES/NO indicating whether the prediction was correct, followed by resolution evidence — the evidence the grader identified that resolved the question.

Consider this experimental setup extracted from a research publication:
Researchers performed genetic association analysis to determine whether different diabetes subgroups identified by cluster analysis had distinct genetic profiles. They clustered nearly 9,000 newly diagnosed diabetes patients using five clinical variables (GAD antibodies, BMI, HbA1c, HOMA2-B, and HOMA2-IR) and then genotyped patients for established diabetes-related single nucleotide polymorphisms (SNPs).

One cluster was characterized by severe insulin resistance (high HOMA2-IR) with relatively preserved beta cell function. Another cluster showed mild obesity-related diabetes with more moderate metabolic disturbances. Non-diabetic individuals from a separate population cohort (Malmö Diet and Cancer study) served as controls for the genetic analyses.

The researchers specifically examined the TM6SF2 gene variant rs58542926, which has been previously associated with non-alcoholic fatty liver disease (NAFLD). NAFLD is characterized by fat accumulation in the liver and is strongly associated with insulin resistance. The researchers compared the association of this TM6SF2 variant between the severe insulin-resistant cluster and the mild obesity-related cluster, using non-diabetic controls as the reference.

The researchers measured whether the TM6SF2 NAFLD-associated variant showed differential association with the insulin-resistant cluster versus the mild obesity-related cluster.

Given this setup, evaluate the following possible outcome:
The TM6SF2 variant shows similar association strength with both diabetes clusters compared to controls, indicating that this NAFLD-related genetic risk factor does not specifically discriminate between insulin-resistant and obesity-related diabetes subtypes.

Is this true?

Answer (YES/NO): NO